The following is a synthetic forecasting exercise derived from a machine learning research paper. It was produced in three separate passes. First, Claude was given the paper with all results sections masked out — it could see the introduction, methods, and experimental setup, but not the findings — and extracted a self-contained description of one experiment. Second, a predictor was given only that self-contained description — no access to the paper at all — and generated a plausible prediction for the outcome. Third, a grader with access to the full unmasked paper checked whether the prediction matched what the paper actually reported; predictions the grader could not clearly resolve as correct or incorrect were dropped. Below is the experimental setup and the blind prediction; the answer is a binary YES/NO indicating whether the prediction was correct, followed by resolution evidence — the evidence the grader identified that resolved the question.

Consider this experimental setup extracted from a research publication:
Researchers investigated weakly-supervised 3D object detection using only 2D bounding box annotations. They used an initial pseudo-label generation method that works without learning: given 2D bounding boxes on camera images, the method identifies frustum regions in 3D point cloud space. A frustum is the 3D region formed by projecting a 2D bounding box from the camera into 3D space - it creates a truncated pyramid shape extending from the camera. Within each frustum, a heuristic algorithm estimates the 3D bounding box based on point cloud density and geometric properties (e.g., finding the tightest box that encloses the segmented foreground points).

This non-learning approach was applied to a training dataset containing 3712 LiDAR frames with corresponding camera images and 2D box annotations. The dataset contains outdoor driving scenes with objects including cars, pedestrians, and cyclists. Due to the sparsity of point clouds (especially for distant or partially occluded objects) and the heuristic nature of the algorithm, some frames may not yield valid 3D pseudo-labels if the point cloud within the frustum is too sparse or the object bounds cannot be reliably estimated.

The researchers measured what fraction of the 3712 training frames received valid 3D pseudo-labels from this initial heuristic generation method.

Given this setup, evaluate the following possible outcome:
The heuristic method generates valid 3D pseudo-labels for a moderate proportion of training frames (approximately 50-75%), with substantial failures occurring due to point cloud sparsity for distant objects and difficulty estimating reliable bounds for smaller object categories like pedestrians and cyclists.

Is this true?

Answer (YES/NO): YES